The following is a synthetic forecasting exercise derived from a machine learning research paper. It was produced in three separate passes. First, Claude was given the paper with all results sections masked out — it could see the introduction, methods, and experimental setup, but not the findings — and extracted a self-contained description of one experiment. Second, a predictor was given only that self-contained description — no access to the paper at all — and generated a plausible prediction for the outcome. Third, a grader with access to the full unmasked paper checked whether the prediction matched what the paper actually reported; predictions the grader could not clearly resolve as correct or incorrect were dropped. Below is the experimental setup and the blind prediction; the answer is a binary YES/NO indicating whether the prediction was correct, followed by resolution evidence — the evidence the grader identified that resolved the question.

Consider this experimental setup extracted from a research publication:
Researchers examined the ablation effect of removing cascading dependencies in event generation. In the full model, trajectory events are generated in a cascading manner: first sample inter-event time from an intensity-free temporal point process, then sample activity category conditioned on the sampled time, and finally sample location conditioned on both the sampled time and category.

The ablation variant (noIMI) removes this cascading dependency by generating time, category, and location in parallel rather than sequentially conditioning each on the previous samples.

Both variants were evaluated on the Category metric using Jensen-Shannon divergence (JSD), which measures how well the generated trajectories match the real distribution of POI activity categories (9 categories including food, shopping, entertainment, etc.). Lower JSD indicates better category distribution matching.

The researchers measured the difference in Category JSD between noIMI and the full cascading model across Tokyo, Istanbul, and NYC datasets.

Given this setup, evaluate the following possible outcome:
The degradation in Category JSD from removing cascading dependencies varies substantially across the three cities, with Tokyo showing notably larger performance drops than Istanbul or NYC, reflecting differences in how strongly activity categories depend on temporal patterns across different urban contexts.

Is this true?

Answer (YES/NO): NO